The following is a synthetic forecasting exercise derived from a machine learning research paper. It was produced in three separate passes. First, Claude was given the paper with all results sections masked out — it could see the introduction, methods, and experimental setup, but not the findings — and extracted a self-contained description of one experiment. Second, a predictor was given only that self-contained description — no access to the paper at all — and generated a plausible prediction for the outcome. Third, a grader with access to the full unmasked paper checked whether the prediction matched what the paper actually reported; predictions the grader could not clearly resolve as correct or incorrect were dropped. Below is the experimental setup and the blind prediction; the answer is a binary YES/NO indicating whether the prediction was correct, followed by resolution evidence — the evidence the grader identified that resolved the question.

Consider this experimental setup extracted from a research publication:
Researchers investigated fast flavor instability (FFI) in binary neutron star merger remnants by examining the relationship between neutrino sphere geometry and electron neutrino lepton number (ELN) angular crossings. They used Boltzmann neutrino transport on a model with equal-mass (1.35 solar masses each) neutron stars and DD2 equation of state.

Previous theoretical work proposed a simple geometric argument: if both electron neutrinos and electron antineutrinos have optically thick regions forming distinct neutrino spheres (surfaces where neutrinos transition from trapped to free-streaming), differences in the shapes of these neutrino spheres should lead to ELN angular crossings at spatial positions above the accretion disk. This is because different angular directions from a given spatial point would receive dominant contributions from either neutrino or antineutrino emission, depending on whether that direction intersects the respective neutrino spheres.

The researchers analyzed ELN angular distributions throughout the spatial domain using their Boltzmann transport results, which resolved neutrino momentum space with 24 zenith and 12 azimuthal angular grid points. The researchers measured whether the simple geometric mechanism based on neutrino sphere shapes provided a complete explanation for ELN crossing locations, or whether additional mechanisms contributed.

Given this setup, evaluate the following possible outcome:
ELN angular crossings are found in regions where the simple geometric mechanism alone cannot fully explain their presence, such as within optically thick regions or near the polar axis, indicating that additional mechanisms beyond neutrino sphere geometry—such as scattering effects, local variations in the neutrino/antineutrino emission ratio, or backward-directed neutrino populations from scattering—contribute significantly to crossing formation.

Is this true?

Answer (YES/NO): NO